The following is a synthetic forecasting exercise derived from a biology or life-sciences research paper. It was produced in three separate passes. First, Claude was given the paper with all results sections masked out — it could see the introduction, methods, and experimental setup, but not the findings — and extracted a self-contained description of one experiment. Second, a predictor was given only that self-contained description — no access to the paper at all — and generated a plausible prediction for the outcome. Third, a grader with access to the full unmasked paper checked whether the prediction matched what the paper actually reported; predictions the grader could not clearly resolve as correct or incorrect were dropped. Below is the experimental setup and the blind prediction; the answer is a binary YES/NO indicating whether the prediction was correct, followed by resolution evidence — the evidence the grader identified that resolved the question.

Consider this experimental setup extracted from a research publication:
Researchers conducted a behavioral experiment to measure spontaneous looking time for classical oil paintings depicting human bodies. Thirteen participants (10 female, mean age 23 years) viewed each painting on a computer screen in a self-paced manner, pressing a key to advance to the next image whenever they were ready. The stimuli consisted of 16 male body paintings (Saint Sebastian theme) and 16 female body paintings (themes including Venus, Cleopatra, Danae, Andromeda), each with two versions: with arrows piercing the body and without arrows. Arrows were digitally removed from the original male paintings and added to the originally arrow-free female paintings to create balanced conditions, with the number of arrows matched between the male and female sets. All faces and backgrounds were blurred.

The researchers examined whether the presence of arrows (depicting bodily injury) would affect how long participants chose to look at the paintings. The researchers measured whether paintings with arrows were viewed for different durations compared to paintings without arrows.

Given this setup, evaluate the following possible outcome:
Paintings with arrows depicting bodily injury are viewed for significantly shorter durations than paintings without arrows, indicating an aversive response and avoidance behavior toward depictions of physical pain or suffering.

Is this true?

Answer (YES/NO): NO